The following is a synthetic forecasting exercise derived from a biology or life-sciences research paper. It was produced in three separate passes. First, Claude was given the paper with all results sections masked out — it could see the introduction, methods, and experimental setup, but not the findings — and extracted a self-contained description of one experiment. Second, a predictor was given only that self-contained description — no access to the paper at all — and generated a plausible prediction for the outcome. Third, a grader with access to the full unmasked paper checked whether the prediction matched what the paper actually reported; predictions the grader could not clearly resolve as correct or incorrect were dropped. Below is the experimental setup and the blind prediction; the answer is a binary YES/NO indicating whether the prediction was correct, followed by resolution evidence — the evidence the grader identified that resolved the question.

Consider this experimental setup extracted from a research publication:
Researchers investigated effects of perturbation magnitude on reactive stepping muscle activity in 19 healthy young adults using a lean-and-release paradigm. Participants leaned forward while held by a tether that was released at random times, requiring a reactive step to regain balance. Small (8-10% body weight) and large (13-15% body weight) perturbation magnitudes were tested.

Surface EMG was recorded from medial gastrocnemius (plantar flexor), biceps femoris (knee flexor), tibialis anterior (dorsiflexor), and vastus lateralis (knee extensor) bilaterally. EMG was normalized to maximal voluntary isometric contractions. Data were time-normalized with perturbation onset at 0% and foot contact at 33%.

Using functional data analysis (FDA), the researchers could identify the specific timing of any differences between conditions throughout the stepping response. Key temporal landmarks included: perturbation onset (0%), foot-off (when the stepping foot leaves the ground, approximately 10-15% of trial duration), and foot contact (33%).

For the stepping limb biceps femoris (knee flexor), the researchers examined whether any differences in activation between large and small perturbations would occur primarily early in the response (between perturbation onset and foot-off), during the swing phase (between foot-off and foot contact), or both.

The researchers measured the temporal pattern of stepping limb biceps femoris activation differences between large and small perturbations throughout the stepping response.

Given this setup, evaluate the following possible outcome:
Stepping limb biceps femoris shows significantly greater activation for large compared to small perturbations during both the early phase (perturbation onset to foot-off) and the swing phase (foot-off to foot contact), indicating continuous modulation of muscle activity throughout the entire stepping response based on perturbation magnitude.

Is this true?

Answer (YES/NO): NO